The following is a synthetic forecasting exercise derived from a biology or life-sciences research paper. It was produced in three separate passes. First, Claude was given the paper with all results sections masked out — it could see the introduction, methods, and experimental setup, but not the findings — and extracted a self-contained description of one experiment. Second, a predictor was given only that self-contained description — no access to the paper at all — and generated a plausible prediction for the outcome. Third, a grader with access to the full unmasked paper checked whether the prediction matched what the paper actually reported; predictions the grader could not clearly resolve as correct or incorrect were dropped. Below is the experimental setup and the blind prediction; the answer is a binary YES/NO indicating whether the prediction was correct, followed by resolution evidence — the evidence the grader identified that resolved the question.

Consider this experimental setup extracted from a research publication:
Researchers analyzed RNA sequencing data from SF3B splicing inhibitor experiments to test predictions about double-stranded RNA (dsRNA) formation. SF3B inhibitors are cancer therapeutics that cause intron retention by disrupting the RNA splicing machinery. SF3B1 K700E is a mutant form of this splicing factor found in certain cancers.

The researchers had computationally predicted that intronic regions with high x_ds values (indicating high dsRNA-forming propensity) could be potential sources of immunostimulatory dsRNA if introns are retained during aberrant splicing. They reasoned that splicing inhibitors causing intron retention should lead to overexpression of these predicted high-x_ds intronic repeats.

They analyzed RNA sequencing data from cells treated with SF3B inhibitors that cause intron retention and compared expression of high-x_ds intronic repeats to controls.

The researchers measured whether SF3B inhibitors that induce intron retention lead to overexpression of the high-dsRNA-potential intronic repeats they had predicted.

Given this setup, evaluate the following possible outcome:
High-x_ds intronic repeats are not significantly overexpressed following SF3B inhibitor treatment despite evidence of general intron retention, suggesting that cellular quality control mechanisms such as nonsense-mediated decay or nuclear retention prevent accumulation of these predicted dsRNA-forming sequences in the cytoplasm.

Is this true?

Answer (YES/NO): NO